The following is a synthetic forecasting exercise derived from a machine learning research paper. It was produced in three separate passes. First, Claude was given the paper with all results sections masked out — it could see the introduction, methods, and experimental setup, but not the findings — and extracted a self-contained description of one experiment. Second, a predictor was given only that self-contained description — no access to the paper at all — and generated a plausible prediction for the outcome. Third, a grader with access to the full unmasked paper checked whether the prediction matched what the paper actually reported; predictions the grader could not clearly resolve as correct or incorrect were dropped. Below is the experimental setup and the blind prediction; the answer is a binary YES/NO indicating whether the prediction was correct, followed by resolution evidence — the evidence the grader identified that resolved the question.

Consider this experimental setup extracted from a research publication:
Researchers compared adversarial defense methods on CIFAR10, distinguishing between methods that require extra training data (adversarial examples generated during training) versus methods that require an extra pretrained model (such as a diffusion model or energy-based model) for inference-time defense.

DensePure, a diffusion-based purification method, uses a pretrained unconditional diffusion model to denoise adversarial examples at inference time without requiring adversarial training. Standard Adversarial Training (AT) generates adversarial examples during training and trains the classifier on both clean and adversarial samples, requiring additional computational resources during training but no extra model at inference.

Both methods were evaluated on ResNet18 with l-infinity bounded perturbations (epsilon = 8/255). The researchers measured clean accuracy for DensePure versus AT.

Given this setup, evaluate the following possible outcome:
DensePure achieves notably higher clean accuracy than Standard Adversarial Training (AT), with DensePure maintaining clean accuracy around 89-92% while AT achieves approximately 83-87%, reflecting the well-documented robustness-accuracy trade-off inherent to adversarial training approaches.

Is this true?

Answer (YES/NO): NO